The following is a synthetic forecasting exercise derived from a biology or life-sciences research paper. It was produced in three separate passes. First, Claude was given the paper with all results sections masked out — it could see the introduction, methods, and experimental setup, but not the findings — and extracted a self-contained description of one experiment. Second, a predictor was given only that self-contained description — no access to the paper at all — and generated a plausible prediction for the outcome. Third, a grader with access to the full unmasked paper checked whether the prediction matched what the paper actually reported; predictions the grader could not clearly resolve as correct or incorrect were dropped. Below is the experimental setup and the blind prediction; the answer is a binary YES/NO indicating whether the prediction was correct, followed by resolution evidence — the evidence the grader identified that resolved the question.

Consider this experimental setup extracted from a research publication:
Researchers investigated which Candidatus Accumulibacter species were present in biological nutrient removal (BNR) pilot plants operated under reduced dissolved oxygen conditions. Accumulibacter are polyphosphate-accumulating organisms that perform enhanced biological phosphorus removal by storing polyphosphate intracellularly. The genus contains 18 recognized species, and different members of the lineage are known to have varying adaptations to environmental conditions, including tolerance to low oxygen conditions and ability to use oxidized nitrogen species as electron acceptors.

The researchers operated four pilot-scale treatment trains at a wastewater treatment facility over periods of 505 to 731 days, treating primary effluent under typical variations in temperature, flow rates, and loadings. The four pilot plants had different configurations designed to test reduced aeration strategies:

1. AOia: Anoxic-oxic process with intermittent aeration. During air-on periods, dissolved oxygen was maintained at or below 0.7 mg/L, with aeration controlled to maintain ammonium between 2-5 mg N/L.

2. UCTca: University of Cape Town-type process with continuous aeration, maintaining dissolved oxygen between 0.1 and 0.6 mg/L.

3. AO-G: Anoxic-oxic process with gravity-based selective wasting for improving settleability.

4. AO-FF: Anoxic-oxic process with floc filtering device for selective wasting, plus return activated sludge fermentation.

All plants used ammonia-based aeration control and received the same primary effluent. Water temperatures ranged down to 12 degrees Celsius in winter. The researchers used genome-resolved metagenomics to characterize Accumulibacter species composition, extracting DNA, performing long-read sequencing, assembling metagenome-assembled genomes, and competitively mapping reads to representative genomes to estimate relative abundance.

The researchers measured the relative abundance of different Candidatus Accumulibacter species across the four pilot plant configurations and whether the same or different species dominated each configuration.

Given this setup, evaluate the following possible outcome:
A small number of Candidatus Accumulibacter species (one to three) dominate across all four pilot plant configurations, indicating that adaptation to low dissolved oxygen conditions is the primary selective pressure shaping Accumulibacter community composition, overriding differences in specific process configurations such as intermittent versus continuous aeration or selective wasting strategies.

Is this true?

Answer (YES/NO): YES